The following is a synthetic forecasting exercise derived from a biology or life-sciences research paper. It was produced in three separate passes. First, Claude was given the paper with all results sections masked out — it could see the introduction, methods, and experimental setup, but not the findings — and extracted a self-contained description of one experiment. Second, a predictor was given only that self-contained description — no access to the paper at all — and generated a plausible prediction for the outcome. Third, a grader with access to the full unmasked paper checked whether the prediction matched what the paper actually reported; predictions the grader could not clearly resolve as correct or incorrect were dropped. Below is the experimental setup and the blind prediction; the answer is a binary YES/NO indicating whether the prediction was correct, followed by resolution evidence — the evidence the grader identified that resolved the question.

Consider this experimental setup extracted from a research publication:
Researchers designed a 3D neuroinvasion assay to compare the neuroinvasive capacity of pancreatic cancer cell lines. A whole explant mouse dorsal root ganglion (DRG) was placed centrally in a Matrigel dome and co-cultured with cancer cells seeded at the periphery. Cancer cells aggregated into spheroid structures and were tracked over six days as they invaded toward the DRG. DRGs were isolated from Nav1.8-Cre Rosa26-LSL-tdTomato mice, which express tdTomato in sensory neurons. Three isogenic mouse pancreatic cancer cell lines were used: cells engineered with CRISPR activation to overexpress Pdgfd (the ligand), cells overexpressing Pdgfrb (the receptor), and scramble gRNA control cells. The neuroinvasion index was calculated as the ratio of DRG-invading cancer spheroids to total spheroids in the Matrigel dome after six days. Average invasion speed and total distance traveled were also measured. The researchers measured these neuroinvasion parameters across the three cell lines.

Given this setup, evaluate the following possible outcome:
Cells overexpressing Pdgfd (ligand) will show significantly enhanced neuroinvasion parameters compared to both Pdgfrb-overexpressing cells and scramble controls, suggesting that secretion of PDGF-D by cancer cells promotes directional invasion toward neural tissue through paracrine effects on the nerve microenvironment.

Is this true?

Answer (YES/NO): YES